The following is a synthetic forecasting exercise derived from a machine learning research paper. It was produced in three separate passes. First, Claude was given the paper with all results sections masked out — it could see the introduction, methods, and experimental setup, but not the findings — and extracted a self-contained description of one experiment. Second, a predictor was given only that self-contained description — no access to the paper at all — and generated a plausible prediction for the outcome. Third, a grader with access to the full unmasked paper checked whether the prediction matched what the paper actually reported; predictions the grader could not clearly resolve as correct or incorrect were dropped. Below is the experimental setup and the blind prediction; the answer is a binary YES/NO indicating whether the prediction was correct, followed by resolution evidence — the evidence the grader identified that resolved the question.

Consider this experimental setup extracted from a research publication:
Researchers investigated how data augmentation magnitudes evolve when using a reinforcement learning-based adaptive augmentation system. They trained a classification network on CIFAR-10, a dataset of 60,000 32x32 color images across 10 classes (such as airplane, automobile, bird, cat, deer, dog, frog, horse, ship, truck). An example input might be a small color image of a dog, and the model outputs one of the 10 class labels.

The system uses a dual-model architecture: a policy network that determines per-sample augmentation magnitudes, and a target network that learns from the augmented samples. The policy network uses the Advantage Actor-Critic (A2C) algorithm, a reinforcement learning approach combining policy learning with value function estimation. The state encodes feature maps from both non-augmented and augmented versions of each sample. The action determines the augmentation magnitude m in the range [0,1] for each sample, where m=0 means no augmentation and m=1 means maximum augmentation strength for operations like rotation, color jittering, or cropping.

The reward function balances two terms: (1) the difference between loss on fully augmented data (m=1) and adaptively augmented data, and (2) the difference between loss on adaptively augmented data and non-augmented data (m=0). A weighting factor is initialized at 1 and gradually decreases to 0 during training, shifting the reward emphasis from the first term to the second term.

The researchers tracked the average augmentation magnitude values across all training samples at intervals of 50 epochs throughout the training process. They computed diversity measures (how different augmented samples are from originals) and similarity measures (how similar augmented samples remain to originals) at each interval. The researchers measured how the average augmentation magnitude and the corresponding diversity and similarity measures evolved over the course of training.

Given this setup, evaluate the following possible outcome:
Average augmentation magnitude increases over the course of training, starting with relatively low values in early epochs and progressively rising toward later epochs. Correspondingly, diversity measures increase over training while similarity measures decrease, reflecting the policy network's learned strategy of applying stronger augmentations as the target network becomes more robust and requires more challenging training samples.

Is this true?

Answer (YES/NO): YES